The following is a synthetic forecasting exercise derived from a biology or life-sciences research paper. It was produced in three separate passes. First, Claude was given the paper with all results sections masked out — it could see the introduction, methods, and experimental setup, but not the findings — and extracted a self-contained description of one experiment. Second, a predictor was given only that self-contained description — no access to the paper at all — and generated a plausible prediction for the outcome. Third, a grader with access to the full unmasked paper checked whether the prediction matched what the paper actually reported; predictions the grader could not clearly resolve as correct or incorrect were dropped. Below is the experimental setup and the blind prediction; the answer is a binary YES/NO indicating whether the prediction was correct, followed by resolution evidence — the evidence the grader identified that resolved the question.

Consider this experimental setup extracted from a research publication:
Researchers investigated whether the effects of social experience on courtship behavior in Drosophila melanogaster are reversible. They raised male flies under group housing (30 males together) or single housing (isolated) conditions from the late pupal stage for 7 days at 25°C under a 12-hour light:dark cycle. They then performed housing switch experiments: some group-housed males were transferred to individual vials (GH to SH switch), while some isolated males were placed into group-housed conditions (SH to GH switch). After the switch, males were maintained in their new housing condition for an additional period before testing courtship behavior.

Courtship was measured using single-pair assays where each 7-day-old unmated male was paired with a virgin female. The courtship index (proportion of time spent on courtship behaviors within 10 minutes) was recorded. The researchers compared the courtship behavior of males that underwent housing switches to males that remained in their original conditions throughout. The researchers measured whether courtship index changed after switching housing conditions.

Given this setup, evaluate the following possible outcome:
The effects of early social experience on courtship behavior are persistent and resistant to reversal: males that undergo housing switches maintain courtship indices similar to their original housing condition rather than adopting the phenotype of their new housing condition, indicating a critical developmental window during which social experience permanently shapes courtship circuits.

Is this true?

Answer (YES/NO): NO